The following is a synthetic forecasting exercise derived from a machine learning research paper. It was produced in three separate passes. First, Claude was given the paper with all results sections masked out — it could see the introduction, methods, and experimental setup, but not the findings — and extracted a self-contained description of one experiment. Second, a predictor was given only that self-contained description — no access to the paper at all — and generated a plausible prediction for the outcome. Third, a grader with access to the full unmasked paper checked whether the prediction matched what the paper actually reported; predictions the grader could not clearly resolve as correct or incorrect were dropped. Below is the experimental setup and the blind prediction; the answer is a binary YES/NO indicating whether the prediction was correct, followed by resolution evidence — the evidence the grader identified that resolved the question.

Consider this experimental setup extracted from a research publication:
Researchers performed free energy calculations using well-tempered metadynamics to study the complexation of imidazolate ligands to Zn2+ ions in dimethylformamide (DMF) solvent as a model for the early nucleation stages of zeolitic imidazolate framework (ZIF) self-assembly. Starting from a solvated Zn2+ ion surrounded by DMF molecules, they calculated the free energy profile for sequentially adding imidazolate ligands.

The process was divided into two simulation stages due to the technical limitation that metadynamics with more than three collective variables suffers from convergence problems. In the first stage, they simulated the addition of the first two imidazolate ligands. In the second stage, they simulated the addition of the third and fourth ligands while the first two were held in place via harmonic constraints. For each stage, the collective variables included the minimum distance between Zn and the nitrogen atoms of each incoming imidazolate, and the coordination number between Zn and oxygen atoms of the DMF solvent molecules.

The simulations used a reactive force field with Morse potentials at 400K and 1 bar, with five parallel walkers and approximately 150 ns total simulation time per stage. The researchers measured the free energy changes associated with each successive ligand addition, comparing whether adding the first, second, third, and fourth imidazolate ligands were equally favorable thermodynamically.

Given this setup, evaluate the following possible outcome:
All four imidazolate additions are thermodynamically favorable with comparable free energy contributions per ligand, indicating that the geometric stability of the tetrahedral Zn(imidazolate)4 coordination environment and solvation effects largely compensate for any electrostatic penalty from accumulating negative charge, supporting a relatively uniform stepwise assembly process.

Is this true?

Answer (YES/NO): NO